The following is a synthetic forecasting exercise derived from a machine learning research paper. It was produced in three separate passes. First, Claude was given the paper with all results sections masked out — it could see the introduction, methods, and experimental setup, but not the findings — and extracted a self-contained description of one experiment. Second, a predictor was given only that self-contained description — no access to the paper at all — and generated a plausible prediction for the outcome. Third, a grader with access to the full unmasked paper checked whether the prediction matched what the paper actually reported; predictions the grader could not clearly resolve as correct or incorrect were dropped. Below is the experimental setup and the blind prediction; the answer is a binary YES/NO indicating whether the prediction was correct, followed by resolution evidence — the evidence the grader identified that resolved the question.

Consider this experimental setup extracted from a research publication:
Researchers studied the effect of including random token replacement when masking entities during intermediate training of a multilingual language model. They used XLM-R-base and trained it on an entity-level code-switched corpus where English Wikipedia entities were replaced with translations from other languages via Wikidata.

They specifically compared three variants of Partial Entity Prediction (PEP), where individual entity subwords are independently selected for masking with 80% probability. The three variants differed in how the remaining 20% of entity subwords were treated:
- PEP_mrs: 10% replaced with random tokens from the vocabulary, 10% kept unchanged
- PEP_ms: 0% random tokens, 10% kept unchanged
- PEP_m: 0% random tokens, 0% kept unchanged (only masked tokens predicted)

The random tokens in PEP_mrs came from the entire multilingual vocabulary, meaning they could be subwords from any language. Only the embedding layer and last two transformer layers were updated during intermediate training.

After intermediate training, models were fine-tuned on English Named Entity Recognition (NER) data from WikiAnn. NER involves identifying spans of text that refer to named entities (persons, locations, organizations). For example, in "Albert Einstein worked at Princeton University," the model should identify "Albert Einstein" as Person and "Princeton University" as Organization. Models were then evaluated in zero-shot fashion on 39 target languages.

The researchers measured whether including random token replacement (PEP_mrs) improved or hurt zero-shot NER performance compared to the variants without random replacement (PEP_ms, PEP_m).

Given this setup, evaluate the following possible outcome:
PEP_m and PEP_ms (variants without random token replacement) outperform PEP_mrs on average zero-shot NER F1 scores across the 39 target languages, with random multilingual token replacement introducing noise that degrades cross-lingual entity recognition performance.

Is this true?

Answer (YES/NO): YES